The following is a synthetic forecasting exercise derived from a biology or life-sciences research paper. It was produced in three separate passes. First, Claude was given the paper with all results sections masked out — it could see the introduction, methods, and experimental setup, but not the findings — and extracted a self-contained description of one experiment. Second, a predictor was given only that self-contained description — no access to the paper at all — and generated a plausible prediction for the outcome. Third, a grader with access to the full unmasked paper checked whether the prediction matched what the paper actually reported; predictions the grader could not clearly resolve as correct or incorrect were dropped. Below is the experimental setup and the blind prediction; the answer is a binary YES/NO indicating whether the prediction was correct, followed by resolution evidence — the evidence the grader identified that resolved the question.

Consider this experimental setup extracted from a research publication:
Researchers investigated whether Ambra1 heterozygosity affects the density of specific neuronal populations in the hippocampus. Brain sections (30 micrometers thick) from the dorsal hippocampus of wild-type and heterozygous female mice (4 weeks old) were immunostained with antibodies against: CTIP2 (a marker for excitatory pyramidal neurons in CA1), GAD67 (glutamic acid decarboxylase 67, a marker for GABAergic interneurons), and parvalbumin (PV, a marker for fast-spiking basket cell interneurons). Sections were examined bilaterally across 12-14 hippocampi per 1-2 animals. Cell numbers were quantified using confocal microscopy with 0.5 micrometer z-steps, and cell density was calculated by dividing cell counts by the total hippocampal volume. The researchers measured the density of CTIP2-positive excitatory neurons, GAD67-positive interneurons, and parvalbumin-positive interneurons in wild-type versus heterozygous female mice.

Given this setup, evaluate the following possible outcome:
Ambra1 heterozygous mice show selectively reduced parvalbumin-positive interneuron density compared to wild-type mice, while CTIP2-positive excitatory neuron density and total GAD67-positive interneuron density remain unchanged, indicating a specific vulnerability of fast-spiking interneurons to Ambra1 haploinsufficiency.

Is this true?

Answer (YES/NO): NO